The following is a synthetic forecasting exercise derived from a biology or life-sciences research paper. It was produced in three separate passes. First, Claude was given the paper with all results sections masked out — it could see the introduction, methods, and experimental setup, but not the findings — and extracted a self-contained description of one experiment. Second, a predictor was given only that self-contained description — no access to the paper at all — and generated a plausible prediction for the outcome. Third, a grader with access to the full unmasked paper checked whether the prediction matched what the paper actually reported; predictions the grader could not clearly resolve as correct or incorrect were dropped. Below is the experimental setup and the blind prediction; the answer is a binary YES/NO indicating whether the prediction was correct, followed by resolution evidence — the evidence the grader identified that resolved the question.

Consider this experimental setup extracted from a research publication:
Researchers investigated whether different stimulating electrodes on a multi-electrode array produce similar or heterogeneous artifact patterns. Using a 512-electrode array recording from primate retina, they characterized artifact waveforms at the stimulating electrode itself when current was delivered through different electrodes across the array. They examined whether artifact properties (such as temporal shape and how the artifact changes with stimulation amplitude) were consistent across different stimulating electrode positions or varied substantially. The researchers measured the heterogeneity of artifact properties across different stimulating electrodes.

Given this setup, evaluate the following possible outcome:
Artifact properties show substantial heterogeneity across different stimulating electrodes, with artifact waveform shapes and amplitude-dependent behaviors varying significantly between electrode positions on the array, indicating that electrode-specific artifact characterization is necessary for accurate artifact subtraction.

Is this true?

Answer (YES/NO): YES